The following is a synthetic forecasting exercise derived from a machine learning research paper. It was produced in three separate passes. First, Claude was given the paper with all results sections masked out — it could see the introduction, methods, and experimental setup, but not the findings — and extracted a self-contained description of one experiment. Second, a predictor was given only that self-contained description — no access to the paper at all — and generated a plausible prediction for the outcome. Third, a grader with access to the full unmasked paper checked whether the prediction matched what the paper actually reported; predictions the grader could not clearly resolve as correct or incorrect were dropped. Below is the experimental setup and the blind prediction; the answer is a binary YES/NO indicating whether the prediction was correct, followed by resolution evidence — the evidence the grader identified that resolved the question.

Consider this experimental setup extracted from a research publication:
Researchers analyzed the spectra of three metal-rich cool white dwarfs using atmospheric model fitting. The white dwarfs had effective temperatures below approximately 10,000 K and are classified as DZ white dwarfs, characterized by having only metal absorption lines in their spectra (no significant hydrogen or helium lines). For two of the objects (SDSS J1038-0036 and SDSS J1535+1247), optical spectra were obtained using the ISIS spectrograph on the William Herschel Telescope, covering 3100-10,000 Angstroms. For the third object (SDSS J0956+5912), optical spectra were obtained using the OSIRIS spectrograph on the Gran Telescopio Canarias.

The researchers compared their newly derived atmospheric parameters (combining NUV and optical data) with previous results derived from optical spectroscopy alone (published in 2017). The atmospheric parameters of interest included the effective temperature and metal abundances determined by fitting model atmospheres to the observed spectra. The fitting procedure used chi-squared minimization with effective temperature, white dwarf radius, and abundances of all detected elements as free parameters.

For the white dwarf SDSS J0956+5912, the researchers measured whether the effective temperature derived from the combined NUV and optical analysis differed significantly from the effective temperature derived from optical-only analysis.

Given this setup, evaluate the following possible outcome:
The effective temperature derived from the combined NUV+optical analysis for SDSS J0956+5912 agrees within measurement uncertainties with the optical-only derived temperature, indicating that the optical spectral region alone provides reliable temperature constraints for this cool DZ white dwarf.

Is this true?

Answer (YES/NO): NO